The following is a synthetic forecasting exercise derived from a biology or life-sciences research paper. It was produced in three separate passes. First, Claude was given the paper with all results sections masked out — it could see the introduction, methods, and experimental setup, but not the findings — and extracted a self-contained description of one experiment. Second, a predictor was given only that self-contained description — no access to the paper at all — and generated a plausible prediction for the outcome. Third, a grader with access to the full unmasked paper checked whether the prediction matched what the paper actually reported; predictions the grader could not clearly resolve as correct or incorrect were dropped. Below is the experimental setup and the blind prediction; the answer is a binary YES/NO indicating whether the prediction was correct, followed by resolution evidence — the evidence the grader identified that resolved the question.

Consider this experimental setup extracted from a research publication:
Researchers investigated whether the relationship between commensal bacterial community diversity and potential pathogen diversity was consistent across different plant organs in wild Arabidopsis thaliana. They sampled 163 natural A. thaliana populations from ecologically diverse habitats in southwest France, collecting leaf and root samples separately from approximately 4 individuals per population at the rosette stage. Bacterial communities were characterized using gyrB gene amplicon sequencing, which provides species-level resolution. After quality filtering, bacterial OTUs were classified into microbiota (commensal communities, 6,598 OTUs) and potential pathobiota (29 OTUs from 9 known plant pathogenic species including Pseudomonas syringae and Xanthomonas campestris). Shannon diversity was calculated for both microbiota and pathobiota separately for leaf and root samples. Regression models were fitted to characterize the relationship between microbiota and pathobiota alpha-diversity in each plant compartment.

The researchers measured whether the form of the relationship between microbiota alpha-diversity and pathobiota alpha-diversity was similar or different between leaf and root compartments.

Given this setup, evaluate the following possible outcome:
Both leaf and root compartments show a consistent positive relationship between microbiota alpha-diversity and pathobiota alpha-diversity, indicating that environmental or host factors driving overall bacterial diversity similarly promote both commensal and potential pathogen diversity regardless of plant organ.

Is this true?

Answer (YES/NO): NO